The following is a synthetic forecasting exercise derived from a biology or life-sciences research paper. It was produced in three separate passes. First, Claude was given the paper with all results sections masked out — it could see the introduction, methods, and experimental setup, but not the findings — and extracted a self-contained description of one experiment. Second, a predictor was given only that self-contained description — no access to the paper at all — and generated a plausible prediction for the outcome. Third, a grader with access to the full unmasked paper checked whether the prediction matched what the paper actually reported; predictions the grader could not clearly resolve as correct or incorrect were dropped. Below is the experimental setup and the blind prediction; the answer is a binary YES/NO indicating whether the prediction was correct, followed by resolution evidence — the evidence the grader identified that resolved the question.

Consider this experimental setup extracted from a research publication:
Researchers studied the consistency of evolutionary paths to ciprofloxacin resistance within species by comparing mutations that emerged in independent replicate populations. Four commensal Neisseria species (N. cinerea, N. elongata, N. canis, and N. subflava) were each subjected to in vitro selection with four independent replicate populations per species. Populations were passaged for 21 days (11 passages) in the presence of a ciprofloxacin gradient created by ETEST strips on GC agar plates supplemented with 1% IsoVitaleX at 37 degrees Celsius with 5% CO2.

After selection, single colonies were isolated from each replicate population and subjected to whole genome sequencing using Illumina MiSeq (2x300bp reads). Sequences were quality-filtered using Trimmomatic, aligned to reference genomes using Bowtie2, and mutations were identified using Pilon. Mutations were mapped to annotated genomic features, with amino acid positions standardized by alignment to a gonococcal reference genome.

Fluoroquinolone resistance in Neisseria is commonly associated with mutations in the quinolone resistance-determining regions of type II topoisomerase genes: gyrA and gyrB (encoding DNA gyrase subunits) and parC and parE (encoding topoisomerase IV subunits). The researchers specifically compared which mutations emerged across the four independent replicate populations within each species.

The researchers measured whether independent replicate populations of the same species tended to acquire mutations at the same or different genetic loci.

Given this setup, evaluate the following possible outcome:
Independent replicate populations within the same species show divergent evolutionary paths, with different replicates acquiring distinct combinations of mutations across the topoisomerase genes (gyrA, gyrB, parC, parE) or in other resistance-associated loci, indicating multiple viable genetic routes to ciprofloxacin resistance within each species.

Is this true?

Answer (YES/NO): YES